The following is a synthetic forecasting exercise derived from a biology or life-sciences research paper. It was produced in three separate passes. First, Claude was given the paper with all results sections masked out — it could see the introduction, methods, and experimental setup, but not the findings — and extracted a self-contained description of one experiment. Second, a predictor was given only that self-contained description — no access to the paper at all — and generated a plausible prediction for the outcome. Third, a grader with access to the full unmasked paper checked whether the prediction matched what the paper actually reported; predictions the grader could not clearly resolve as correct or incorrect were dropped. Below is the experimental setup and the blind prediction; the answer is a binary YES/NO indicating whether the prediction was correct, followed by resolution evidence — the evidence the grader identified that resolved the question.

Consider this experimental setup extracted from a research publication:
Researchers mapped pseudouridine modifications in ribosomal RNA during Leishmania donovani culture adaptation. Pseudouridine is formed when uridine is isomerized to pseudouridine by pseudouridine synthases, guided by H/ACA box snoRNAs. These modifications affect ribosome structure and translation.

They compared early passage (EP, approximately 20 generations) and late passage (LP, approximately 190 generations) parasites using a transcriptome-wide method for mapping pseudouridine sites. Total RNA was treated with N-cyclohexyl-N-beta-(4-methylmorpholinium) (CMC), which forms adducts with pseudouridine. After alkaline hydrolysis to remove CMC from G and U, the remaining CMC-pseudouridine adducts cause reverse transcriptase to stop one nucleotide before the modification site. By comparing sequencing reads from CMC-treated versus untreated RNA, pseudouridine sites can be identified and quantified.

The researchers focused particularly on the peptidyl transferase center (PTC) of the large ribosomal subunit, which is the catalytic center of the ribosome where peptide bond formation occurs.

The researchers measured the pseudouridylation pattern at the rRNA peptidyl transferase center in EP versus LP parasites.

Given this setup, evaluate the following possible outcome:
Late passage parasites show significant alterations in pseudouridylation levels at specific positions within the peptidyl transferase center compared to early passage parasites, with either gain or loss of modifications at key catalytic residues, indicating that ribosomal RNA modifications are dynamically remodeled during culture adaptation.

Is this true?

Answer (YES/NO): YES